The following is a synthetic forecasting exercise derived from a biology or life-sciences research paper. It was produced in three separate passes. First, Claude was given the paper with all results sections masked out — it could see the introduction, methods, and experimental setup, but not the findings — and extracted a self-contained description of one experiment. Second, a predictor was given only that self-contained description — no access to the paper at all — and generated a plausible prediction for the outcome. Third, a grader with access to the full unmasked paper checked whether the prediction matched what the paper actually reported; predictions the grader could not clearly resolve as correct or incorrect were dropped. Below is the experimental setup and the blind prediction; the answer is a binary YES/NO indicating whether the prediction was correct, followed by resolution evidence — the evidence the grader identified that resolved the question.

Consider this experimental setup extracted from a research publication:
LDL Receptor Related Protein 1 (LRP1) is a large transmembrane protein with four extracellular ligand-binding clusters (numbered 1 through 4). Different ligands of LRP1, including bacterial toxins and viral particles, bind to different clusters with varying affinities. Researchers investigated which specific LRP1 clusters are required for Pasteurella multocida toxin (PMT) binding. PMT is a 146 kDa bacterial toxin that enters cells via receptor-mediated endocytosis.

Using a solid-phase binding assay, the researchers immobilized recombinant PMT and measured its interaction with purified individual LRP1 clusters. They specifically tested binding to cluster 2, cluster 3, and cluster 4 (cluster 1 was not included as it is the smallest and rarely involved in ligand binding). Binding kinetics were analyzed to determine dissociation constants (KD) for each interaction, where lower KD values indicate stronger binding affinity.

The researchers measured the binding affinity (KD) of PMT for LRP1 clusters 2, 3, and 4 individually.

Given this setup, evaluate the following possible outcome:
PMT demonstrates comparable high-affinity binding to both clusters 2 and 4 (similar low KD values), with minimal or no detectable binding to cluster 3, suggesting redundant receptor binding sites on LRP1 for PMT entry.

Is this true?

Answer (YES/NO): NO